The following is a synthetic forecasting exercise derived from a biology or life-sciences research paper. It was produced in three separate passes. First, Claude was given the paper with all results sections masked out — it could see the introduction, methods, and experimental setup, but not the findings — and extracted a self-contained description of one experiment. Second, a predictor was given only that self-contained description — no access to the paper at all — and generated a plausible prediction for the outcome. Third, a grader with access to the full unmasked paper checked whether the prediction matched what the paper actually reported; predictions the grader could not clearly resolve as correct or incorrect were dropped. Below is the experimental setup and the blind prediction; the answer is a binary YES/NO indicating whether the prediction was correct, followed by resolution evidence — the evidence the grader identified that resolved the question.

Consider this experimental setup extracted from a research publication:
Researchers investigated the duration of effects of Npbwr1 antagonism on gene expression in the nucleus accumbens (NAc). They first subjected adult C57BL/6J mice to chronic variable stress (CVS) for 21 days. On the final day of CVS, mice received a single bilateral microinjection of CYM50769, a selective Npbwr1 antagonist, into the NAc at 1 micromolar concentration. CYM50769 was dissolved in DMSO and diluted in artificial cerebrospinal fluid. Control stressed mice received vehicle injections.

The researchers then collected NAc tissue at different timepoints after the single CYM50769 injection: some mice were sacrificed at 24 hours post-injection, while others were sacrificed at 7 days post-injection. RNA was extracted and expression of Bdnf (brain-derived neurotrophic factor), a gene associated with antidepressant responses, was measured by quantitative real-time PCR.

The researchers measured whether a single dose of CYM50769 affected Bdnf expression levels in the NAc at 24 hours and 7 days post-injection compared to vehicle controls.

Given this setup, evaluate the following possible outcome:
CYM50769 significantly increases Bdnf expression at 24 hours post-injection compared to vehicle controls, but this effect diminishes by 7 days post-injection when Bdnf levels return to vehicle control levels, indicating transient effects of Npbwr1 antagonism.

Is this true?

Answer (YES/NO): NO